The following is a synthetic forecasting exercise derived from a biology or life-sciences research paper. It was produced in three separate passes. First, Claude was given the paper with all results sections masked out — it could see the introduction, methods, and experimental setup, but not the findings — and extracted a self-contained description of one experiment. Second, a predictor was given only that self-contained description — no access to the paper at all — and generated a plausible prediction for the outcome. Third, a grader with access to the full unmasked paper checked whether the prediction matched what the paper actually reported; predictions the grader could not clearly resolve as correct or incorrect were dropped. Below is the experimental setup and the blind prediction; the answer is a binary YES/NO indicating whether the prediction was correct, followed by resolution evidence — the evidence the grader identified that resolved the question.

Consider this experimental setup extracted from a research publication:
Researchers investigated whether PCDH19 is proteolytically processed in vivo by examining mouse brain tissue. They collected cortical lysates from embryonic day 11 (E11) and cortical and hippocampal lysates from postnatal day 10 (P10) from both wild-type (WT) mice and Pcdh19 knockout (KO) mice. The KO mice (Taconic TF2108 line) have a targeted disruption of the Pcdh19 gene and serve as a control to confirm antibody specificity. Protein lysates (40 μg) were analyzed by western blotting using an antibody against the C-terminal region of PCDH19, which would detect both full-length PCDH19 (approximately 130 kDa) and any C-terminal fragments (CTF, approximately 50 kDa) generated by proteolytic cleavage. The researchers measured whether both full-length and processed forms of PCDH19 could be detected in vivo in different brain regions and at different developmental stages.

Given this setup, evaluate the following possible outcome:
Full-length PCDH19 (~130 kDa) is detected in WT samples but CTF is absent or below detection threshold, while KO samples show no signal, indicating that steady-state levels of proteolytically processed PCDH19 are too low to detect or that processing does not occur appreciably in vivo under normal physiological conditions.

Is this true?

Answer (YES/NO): NO